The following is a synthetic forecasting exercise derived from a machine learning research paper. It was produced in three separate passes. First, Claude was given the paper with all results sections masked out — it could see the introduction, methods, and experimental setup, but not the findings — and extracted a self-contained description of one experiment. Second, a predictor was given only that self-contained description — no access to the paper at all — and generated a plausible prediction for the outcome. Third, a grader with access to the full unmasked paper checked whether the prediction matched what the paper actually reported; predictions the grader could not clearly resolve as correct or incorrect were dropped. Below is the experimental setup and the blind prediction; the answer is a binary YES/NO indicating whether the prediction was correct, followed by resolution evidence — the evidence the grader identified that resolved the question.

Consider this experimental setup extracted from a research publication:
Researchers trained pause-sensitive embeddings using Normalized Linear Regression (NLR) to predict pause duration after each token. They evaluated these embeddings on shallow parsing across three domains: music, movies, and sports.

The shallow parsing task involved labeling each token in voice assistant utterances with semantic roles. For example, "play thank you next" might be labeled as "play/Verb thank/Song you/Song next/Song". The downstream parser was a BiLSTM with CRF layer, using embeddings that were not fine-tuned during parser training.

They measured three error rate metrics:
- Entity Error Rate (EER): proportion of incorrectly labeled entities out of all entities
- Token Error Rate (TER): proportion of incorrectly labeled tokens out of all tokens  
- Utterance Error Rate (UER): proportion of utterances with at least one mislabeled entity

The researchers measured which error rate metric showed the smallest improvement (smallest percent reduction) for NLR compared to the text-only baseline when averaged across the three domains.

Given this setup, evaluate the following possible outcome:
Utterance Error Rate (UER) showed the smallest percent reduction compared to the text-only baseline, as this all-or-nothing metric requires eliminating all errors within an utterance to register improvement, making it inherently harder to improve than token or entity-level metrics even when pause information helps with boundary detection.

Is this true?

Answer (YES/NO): YES